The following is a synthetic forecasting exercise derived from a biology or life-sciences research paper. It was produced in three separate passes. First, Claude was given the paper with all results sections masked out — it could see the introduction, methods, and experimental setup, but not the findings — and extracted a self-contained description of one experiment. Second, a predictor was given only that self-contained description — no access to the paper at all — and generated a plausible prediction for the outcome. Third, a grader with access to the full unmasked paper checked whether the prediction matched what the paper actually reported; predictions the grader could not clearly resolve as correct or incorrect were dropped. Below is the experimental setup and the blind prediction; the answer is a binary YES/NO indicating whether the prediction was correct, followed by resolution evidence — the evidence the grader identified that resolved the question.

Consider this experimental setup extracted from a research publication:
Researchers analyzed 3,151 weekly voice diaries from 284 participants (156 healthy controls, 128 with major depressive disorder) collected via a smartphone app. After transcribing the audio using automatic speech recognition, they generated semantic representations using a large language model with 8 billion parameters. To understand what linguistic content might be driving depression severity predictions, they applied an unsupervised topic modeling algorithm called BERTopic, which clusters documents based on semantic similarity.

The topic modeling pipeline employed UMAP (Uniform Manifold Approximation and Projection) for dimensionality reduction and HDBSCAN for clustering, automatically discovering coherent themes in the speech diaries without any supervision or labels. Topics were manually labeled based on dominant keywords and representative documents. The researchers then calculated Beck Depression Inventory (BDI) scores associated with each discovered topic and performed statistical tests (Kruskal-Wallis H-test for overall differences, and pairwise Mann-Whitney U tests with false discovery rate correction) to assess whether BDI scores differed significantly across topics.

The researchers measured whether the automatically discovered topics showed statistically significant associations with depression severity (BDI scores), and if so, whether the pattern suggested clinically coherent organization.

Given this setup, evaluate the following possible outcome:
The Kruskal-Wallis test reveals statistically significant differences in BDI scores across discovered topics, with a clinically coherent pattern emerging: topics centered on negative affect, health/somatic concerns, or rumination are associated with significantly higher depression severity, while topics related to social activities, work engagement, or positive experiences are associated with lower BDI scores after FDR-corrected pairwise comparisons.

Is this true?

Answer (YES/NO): YES